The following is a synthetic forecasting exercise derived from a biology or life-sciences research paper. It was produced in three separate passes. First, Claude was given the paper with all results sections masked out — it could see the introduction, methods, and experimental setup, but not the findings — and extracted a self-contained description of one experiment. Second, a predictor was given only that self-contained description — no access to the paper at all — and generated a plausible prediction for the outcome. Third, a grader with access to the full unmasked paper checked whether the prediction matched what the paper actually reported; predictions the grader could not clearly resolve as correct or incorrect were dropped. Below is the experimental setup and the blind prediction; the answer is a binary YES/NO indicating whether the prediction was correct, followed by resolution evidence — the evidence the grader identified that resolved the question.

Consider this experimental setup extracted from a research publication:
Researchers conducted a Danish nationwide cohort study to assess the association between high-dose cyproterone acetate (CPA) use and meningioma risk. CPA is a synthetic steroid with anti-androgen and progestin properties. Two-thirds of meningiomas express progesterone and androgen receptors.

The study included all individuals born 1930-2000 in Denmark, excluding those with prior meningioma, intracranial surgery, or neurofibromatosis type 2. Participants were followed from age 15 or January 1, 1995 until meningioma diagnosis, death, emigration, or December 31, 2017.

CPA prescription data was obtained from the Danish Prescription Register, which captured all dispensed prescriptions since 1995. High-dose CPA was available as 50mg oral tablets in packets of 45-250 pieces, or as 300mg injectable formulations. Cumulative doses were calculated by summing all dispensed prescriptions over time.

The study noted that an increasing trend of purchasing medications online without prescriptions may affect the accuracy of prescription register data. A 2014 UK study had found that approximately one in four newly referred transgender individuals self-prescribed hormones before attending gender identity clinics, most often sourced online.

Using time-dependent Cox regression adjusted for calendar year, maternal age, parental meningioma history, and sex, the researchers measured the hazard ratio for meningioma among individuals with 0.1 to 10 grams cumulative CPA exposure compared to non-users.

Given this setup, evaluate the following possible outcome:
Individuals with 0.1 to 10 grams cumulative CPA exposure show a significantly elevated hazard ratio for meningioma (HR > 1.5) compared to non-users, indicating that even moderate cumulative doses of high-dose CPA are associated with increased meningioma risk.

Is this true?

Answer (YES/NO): YES